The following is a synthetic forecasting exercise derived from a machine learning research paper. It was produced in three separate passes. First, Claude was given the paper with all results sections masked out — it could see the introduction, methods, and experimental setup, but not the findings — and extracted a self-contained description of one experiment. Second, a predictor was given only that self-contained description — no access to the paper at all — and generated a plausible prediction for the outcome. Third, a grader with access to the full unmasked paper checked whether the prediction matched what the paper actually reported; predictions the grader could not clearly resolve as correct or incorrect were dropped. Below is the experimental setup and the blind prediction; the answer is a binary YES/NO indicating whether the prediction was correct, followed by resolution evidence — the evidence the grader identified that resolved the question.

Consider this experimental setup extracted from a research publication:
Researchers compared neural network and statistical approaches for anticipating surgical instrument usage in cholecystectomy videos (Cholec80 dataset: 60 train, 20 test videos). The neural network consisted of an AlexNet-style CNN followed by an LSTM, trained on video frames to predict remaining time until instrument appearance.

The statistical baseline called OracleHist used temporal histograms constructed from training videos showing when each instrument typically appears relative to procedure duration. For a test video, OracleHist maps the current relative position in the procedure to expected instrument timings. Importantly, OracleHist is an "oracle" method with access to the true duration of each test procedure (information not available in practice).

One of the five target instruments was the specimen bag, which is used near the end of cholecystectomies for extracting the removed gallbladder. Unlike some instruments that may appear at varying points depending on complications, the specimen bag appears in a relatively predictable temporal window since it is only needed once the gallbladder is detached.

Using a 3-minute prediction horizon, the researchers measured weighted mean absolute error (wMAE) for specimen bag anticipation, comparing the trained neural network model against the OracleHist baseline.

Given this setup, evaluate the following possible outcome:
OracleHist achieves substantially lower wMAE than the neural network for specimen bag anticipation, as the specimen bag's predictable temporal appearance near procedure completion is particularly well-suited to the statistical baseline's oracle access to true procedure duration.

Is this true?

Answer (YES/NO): NO